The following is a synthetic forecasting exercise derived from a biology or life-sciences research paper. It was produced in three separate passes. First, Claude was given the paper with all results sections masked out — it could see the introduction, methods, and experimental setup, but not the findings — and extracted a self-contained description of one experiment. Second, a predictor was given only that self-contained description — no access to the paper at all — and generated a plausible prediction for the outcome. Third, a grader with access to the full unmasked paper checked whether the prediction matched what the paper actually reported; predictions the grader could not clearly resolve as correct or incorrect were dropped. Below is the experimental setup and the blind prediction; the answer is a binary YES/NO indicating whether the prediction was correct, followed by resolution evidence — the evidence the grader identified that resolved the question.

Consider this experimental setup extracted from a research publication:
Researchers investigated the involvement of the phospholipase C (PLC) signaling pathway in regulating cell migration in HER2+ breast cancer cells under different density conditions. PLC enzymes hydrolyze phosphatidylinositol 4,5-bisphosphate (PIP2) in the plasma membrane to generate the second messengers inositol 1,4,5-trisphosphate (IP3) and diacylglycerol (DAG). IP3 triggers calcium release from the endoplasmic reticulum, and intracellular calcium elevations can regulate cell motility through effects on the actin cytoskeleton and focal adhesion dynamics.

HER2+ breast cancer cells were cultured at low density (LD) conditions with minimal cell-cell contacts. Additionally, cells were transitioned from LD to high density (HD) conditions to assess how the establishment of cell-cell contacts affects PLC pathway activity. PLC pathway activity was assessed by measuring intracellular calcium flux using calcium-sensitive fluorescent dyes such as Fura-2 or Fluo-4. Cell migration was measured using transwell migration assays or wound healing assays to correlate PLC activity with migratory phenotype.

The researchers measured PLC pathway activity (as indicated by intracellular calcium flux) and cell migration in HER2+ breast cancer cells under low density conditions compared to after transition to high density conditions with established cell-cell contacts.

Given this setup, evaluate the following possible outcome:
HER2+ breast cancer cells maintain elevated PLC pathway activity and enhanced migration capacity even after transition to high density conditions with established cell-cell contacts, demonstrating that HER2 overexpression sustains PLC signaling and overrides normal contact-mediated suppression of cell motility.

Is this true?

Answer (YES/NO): NO